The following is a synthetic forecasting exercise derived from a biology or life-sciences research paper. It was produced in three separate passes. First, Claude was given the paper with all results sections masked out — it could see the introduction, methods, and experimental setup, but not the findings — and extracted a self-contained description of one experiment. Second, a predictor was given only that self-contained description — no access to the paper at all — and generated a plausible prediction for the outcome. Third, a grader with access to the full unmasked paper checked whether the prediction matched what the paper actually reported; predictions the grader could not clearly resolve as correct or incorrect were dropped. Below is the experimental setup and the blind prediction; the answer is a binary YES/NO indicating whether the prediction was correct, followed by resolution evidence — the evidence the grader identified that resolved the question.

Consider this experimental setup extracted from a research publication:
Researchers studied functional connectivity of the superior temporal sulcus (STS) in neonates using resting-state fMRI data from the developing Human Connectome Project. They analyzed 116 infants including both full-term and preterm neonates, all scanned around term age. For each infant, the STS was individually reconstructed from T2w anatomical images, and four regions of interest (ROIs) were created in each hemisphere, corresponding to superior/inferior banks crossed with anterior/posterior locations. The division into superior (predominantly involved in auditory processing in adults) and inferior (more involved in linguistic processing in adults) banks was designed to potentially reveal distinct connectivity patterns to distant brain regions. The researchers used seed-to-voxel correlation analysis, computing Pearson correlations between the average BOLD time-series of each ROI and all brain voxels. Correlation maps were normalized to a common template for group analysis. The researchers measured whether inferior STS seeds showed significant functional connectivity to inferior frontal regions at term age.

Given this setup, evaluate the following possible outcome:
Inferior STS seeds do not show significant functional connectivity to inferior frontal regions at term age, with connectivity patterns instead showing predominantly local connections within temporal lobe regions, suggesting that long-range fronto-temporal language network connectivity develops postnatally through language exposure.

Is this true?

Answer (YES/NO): NO